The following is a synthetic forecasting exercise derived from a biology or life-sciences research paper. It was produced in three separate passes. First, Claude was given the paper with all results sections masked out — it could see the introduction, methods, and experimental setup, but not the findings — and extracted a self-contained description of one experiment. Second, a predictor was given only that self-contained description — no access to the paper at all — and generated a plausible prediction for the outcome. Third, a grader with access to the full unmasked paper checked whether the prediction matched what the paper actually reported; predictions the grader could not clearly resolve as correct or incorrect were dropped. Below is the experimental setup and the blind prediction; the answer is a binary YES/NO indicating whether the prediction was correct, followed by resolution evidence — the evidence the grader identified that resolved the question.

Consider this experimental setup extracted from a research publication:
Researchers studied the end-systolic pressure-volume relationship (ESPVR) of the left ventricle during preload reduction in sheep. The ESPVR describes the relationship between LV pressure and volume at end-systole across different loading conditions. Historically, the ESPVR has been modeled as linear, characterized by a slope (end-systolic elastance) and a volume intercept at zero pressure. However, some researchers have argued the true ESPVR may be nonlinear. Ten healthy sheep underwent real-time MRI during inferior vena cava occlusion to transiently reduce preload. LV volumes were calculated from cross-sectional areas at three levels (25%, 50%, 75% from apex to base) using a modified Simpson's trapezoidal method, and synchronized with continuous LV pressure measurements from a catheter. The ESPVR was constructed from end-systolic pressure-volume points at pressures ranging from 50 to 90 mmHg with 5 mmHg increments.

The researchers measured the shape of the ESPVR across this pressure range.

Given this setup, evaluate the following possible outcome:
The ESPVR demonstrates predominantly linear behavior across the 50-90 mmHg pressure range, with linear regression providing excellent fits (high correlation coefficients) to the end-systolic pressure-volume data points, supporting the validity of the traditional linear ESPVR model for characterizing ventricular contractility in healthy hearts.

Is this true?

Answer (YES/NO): NO